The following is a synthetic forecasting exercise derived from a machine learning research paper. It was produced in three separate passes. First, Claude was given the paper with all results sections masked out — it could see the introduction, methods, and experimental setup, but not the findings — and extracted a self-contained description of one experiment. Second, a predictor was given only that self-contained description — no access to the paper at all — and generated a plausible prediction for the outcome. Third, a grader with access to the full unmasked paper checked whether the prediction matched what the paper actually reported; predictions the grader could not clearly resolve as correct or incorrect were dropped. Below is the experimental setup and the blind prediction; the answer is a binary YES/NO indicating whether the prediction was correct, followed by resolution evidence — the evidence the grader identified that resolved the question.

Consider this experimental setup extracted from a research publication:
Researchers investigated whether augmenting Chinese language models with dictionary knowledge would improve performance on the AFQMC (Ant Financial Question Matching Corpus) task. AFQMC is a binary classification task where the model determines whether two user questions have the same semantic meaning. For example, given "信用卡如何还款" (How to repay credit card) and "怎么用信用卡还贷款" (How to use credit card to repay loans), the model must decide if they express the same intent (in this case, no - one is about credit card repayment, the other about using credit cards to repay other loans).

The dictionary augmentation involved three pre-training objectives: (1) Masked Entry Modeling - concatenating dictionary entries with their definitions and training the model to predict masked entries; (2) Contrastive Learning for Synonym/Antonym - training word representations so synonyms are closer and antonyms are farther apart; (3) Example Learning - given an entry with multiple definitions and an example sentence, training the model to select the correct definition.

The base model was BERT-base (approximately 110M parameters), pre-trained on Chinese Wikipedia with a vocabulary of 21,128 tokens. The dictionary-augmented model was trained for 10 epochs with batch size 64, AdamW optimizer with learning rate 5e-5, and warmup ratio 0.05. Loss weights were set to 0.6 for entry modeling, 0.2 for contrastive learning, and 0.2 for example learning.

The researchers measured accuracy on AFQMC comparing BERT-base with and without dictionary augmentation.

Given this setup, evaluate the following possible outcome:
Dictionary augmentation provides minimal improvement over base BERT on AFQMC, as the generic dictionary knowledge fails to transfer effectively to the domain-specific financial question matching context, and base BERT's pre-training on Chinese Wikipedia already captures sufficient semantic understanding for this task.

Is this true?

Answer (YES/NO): NO